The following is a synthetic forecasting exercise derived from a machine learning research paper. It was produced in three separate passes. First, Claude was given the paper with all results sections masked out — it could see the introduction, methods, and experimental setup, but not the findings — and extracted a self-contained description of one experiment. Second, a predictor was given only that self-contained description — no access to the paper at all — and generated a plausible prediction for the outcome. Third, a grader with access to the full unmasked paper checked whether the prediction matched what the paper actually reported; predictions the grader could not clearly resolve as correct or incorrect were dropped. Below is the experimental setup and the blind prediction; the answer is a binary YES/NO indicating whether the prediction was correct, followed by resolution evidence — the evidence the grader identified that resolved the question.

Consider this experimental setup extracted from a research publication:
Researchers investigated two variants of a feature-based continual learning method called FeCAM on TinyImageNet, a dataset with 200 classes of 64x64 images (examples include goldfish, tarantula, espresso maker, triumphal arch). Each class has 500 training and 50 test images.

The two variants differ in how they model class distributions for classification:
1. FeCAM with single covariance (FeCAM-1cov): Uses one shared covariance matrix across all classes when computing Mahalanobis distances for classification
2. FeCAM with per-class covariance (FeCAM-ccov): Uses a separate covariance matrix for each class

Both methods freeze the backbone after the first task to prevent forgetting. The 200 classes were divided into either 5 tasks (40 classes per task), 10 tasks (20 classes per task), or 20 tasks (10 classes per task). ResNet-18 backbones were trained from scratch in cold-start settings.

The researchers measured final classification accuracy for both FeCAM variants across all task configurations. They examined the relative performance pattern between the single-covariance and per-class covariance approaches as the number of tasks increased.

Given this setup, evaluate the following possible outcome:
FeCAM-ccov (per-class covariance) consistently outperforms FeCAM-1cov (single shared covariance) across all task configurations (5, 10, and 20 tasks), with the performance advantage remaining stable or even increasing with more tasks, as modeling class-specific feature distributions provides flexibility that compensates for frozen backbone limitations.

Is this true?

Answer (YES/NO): NO